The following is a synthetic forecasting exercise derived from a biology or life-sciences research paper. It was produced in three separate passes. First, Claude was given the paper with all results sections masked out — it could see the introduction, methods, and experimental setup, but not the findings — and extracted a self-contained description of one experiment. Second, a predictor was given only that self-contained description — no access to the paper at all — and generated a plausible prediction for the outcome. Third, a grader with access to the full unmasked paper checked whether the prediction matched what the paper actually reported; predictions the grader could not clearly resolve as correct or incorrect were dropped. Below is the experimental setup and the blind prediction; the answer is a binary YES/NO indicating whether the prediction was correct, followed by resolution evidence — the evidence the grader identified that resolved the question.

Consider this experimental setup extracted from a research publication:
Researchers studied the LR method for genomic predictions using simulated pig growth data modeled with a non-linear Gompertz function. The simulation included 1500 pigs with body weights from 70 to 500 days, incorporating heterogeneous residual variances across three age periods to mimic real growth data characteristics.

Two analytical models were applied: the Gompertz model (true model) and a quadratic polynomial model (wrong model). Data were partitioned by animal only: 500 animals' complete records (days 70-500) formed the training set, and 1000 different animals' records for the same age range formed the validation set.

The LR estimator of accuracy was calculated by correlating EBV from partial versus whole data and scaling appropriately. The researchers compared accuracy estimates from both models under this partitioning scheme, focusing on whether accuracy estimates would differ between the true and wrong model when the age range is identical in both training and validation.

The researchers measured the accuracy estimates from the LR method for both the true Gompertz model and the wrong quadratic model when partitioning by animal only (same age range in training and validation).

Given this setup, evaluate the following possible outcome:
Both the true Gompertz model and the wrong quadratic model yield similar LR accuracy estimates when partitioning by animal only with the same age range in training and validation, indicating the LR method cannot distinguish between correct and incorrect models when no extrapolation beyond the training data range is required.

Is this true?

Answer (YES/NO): NO